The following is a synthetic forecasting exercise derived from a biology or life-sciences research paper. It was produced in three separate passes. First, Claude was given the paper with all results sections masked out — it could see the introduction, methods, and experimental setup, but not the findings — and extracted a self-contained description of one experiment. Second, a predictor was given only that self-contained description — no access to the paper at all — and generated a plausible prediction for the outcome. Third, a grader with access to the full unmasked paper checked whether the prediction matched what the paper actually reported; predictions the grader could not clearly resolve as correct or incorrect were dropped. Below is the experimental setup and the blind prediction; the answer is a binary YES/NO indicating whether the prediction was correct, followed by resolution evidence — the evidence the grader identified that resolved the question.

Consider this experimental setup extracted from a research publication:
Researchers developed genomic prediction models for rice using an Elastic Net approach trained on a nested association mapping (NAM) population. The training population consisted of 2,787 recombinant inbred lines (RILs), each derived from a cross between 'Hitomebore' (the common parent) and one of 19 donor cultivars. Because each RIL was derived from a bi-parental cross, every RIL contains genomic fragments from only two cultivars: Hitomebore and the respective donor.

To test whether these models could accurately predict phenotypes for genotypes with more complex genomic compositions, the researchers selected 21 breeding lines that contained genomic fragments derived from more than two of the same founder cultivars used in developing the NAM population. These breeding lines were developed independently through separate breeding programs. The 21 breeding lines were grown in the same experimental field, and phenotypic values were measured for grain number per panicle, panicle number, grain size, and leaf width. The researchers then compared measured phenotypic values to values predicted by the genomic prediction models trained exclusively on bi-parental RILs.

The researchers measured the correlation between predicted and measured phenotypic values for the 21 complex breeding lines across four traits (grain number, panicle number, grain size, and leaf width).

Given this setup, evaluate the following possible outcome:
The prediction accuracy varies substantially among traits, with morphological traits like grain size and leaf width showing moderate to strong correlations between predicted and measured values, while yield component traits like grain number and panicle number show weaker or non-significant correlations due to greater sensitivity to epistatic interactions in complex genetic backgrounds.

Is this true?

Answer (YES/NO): NO